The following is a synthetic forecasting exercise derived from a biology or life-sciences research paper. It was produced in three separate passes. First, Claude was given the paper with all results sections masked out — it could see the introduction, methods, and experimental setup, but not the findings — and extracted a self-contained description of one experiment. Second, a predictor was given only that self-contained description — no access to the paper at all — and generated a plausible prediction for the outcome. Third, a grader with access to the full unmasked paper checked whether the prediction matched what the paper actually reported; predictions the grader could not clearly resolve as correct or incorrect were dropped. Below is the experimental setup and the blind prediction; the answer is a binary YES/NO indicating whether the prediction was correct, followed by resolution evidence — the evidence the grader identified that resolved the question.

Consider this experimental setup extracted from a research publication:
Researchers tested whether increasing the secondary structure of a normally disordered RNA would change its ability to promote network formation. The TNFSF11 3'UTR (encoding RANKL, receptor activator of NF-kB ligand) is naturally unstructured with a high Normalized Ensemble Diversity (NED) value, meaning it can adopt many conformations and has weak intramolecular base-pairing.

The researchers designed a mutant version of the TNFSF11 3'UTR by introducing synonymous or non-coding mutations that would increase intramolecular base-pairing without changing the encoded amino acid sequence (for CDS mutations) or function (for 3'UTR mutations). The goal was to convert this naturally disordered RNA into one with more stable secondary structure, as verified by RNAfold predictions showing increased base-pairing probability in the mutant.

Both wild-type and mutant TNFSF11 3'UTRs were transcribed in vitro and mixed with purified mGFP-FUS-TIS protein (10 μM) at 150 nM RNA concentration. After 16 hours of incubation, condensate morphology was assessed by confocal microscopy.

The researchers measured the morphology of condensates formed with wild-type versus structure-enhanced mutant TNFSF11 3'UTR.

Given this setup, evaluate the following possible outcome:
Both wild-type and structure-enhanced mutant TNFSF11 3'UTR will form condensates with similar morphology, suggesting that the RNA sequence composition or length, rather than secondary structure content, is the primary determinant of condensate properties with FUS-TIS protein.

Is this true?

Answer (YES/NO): NO